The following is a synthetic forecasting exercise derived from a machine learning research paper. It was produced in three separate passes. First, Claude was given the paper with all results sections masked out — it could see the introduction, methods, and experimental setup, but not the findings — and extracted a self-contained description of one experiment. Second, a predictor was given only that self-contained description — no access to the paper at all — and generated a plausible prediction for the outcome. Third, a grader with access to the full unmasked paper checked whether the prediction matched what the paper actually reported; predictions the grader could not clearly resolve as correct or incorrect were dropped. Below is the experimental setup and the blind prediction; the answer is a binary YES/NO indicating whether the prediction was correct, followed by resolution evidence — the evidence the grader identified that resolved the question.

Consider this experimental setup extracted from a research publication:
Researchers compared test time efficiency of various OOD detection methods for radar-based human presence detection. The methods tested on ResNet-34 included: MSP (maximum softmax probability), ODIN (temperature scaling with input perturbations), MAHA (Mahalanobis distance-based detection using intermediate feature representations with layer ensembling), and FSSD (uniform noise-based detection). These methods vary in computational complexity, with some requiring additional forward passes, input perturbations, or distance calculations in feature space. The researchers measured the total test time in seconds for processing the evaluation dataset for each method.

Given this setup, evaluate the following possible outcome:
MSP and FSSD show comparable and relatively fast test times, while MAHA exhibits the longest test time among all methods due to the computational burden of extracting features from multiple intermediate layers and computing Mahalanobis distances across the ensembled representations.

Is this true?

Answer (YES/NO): NO